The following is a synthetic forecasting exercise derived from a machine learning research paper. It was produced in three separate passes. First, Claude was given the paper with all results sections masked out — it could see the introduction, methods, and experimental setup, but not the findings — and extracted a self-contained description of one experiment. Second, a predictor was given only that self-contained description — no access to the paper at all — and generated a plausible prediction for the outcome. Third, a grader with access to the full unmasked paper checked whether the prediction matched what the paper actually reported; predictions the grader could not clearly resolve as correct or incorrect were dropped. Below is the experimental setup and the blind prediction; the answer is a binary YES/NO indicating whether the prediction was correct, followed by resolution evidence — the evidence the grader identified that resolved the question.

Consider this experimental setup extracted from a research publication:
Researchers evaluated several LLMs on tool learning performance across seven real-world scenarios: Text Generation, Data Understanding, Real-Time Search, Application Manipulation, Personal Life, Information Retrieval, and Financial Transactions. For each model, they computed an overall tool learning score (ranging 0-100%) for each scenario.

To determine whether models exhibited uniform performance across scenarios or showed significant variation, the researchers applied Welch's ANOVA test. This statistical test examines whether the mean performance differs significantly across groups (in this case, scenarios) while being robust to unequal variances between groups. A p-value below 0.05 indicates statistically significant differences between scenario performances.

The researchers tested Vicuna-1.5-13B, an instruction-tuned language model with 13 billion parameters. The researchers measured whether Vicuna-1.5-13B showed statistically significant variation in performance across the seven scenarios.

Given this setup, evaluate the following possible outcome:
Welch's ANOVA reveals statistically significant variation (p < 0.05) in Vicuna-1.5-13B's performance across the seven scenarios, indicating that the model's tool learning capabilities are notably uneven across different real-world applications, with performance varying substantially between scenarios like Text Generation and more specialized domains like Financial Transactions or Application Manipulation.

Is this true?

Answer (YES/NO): NO